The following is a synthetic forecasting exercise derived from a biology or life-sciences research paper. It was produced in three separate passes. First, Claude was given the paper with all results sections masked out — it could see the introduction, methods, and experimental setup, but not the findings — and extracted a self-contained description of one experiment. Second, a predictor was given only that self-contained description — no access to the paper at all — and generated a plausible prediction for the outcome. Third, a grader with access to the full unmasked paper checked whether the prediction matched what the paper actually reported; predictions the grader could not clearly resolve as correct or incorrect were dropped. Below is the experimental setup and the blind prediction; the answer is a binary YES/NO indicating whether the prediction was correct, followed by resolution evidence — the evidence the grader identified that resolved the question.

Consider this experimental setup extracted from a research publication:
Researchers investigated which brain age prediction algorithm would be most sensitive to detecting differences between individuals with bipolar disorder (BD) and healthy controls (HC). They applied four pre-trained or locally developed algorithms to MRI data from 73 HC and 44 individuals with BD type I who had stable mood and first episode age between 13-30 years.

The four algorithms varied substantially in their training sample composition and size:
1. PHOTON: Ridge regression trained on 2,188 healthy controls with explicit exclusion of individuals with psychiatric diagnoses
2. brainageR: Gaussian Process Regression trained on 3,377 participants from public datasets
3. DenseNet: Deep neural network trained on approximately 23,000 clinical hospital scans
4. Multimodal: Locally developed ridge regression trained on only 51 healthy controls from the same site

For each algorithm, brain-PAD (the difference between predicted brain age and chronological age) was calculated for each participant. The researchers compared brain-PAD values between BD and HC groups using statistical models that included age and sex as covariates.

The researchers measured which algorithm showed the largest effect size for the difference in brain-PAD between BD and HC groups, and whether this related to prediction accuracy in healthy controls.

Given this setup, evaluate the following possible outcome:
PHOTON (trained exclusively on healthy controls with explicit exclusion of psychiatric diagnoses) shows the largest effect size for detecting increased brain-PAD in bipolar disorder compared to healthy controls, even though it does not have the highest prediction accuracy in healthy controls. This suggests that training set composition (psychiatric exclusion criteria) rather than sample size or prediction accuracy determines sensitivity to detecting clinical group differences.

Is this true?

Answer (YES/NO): YES